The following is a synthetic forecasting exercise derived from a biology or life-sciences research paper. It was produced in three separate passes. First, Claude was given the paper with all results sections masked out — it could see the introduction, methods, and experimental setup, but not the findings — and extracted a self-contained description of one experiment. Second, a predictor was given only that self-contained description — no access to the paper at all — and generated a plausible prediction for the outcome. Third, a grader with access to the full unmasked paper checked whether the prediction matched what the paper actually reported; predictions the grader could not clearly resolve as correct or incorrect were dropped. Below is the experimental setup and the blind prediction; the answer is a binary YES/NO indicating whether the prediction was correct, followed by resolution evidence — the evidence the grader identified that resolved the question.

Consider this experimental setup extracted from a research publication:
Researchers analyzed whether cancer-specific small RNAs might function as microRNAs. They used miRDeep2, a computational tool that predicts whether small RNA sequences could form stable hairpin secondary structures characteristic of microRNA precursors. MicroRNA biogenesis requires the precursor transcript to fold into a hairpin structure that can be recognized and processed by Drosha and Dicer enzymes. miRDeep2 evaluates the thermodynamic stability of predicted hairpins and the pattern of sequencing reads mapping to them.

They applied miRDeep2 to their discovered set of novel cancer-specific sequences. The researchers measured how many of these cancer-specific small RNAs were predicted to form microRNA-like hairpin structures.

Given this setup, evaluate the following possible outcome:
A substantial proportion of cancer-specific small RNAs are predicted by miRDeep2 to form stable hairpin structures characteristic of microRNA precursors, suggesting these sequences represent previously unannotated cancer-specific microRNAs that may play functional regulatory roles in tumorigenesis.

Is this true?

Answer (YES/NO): NO